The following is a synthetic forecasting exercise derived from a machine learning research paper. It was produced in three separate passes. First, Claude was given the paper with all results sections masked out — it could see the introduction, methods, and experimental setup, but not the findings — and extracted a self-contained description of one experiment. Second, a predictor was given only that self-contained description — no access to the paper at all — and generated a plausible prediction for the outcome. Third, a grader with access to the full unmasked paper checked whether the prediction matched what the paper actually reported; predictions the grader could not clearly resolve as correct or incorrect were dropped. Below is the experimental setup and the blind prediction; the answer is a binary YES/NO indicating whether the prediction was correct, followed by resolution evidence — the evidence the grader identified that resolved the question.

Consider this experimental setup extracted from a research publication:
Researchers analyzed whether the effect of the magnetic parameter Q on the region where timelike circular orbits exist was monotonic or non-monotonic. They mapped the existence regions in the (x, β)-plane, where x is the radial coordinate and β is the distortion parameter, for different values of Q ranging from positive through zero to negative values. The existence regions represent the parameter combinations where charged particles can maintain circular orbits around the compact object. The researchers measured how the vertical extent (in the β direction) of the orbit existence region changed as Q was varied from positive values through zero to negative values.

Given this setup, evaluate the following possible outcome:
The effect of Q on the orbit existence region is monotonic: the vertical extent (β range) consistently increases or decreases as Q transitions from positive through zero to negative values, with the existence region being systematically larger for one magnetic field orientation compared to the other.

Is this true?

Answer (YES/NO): NO